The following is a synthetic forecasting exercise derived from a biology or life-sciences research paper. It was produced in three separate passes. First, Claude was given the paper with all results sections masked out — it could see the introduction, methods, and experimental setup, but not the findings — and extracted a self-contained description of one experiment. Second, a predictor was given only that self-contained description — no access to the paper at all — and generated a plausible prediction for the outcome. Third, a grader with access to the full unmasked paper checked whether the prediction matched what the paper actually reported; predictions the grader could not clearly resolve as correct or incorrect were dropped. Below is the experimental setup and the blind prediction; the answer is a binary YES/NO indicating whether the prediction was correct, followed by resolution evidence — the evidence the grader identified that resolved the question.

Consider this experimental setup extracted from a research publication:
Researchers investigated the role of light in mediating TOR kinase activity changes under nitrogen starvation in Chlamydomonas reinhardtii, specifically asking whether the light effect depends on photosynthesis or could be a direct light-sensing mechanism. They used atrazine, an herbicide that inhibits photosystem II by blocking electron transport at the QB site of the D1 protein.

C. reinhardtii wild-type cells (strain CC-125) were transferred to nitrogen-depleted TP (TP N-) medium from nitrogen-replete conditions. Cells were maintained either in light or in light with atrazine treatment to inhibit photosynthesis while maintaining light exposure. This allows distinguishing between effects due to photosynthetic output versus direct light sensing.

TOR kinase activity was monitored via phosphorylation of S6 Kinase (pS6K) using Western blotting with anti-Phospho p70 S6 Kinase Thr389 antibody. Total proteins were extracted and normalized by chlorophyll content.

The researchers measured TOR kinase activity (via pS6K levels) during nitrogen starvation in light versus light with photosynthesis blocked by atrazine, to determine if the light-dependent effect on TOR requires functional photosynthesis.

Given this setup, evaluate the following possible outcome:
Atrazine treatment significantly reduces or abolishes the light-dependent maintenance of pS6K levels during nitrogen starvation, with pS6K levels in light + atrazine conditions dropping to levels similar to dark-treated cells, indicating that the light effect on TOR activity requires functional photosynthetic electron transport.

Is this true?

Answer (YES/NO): NO